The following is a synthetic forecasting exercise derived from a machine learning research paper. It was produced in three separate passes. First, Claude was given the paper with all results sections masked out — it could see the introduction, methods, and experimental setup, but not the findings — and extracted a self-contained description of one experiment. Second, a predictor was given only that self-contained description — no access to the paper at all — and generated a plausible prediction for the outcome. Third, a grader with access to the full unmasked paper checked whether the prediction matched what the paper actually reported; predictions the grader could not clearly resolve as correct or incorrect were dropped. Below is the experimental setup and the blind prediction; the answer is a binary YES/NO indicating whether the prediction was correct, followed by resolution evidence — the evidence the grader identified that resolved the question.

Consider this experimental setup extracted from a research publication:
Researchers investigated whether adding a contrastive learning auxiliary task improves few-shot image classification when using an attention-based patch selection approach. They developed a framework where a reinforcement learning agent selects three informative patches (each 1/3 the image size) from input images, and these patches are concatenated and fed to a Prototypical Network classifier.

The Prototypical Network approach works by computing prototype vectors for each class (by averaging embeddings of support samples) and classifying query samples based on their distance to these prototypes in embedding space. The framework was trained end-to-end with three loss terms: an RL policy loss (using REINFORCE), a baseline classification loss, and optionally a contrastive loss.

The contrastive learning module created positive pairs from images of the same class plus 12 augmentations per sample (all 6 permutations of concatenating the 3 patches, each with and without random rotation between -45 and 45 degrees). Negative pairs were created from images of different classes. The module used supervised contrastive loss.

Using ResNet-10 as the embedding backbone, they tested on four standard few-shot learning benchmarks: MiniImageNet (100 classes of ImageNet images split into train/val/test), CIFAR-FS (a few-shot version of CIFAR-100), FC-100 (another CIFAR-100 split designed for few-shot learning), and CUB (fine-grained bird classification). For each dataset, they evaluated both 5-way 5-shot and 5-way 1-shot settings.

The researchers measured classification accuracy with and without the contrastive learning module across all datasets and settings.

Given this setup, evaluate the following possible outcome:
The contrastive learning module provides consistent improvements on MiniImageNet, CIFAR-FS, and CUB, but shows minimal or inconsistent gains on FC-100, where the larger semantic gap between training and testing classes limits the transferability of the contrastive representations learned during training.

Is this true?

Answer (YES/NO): NO